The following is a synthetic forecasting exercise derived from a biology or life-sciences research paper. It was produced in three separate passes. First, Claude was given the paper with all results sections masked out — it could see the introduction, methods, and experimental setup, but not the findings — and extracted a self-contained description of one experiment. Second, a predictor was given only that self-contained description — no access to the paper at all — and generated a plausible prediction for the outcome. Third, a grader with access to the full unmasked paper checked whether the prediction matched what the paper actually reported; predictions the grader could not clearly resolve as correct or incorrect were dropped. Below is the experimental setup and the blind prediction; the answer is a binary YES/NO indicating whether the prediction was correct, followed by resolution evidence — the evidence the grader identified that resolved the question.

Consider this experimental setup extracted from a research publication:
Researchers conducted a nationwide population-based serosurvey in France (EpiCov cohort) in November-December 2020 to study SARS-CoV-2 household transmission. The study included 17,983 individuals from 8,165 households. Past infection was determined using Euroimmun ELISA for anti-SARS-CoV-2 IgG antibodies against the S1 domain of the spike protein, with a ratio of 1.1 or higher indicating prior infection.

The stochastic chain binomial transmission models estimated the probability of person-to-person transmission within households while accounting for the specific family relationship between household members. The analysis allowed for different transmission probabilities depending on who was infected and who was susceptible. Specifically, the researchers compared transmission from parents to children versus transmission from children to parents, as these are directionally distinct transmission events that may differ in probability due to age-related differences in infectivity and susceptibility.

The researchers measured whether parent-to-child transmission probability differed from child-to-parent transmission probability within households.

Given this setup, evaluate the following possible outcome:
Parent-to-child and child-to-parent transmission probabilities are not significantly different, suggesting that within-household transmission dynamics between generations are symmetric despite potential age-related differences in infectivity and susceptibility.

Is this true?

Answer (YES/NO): NO